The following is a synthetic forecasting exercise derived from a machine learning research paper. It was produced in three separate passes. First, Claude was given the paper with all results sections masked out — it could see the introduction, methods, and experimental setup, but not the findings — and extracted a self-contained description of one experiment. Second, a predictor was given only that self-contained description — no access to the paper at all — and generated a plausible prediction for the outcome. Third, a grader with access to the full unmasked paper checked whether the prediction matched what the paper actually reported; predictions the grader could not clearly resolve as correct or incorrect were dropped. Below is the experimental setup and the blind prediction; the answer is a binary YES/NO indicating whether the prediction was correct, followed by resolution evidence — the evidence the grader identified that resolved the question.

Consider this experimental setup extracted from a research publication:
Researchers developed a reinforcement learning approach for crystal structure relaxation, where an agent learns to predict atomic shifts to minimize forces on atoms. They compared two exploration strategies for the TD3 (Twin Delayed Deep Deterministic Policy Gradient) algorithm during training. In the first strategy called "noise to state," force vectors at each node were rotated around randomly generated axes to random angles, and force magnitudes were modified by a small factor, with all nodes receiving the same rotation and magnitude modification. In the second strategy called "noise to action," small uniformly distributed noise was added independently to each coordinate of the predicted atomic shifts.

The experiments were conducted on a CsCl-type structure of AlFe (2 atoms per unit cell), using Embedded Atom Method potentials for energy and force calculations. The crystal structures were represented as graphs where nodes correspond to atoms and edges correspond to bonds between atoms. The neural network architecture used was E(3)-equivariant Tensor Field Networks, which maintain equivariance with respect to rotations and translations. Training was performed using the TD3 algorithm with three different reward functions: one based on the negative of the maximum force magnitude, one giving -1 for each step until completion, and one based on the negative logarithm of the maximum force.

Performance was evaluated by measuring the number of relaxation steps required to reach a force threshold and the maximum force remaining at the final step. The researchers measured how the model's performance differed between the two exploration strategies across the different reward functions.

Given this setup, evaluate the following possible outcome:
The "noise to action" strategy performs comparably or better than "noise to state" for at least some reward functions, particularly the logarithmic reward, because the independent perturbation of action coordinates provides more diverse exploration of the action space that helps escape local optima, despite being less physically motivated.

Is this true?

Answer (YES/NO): NO